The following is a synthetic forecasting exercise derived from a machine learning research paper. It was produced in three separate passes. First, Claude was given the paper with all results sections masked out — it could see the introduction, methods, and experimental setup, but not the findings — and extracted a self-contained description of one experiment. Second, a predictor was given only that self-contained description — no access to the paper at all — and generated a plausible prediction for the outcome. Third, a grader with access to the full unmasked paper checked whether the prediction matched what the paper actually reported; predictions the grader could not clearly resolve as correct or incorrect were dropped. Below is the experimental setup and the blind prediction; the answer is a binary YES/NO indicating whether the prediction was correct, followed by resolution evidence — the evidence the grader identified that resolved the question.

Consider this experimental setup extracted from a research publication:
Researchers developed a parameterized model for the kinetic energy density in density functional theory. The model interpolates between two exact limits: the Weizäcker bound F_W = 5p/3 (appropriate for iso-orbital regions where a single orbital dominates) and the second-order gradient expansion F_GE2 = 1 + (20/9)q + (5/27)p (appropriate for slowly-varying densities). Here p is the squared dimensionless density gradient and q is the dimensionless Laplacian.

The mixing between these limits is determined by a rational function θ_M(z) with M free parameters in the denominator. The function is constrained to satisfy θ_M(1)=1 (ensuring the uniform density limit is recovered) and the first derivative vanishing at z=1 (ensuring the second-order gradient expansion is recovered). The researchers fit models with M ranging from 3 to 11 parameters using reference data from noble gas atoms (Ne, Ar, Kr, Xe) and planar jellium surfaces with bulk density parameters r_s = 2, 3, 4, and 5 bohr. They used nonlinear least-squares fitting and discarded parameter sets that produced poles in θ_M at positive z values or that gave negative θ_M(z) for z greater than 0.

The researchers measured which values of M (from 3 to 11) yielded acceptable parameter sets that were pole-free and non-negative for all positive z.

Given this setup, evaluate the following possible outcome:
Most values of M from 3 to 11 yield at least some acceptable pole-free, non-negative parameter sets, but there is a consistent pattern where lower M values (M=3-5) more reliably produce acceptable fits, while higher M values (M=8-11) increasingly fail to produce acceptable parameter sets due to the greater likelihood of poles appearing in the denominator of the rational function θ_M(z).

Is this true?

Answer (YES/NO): NO